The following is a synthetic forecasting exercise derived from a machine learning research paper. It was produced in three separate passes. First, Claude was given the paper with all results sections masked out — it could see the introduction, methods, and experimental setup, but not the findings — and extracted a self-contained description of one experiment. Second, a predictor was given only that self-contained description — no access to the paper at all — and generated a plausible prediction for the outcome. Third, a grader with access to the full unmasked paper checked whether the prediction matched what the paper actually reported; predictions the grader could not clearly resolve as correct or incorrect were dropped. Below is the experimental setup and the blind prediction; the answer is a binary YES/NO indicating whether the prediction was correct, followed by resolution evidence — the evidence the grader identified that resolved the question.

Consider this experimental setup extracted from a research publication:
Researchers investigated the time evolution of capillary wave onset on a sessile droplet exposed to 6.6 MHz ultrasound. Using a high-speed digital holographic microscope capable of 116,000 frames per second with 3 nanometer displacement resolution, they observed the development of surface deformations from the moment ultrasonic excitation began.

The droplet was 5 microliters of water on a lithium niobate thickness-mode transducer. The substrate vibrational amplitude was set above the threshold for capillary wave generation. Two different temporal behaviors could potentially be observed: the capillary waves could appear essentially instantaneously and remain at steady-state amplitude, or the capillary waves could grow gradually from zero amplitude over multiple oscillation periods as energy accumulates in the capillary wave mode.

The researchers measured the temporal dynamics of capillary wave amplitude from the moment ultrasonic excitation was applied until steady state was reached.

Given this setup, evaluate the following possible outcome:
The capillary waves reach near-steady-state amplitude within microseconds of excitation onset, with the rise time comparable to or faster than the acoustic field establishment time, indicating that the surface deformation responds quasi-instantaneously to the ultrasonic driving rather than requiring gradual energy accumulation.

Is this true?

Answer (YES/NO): NO